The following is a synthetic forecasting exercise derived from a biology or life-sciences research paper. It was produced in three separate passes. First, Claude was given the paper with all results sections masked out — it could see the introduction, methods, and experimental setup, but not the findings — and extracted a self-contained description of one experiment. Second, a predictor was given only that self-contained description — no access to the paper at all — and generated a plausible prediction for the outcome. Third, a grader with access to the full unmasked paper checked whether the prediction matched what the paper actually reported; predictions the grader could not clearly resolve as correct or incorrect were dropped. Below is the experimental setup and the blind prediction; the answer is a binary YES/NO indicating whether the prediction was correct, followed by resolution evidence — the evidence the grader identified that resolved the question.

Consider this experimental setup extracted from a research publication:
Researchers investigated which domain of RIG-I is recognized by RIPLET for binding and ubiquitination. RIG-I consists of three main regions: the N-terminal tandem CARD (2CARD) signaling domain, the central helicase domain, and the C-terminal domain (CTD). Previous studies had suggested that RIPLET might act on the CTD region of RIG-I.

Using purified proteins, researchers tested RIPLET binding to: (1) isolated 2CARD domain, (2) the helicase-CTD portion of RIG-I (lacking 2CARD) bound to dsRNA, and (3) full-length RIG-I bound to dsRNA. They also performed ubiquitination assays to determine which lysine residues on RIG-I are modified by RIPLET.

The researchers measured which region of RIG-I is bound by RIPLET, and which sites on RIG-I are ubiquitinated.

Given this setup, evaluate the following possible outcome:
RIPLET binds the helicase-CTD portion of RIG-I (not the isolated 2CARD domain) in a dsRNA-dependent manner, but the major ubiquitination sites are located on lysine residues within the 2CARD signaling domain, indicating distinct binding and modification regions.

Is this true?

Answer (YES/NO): YES